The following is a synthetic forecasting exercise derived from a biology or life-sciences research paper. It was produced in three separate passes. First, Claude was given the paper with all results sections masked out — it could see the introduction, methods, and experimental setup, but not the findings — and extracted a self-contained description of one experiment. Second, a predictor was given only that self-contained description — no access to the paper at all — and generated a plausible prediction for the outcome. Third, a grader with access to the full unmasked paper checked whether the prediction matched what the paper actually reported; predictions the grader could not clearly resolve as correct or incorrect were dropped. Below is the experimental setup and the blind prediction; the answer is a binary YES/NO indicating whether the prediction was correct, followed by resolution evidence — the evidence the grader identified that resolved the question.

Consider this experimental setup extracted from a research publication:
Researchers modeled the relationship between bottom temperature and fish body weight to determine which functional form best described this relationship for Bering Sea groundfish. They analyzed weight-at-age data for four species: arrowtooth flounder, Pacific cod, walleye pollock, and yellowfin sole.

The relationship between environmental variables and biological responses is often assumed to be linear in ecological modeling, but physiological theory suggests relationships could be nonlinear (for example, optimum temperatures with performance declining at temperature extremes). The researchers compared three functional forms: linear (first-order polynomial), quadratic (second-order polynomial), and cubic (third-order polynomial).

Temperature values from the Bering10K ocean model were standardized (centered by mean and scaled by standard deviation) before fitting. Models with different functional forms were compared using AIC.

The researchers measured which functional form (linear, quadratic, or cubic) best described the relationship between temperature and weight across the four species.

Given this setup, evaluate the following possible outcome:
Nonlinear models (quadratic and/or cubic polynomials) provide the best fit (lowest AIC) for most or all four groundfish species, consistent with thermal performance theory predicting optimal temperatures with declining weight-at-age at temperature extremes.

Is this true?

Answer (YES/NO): NO